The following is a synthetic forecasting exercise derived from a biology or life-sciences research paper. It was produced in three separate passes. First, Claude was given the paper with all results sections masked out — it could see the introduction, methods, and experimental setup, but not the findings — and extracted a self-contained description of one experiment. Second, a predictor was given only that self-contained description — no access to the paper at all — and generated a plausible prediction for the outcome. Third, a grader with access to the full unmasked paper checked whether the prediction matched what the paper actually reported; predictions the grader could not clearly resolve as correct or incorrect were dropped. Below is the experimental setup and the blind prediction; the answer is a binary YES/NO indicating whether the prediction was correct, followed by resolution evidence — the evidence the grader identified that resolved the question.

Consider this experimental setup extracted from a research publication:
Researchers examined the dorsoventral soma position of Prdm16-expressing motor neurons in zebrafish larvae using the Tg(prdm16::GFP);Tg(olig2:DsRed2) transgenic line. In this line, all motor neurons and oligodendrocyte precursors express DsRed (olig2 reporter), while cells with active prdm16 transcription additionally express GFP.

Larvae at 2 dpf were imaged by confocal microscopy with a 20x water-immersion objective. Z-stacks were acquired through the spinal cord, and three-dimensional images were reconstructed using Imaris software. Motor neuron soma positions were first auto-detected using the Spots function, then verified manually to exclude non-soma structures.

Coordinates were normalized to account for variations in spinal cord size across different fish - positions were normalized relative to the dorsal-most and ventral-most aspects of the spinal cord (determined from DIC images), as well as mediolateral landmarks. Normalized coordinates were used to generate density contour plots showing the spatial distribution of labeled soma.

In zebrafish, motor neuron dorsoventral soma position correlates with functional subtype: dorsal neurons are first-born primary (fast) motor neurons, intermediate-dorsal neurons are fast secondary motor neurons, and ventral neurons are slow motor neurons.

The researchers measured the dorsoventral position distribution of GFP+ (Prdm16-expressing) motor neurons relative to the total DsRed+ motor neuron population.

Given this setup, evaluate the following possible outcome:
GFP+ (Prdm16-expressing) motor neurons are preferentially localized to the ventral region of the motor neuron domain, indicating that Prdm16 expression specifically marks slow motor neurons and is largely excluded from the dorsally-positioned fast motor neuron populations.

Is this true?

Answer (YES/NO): NO